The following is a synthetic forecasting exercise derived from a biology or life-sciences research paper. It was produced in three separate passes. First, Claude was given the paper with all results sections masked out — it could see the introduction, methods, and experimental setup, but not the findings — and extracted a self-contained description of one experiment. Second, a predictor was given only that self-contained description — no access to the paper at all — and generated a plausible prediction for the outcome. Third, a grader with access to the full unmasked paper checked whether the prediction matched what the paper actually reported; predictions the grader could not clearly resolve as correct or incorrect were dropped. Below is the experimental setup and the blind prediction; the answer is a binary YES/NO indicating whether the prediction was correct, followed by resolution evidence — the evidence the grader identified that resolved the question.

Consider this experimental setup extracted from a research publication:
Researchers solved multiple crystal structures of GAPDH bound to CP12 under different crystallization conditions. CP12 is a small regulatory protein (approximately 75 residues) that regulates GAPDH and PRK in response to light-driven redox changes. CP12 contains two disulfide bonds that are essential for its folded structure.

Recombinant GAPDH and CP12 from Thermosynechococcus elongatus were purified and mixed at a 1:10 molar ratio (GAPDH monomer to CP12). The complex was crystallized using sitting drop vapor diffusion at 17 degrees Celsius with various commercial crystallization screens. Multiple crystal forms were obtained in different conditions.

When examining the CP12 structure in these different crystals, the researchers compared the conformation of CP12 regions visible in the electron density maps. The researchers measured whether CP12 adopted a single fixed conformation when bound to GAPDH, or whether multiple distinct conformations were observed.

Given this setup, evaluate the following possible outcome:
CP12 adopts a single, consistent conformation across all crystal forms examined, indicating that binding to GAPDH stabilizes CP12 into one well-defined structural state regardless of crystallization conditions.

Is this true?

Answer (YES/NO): NO